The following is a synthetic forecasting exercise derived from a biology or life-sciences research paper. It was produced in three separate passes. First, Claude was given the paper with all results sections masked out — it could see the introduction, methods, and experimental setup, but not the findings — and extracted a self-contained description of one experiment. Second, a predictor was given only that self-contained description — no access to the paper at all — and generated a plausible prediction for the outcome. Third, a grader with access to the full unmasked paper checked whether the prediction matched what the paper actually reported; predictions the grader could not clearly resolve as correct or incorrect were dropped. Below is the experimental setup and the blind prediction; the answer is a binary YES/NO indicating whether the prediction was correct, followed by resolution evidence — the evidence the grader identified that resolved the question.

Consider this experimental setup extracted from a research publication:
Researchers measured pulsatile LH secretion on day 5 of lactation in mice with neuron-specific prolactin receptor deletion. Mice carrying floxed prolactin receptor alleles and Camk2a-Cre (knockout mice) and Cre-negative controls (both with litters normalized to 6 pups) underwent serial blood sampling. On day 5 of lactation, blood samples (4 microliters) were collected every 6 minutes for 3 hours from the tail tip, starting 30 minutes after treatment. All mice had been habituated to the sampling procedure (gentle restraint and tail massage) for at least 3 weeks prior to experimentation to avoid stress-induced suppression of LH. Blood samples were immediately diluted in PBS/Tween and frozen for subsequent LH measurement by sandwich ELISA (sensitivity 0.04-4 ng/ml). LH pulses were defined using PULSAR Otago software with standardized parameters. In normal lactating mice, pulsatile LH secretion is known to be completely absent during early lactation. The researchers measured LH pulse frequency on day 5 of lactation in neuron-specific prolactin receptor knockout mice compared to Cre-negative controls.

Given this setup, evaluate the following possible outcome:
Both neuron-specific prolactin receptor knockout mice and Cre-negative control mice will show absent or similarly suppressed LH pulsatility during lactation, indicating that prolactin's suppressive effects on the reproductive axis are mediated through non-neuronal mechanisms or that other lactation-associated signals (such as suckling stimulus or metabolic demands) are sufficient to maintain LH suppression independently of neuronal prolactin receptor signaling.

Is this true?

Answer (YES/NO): NO